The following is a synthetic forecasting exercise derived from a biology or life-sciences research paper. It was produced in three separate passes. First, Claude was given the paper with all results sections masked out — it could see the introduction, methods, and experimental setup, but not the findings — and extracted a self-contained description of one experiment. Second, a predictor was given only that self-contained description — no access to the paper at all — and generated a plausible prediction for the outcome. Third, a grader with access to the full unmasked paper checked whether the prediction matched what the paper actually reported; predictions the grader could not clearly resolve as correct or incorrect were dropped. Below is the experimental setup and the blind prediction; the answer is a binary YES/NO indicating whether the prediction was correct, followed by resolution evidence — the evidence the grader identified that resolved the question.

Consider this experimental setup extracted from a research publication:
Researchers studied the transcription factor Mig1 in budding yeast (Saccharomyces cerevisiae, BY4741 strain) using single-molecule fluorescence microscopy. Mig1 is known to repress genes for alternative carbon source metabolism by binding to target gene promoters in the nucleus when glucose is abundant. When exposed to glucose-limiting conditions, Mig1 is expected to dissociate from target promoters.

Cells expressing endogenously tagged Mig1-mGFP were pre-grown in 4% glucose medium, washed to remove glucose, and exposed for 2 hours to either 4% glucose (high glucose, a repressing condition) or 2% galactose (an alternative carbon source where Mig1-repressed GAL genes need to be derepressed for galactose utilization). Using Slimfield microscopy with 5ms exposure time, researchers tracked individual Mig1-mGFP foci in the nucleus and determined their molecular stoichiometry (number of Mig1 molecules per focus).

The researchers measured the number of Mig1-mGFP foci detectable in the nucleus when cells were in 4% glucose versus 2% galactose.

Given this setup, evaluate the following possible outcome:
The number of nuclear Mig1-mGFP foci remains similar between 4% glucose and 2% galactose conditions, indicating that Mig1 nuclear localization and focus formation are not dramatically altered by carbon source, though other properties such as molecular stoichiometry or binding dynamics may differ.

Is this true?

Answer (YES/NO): NO